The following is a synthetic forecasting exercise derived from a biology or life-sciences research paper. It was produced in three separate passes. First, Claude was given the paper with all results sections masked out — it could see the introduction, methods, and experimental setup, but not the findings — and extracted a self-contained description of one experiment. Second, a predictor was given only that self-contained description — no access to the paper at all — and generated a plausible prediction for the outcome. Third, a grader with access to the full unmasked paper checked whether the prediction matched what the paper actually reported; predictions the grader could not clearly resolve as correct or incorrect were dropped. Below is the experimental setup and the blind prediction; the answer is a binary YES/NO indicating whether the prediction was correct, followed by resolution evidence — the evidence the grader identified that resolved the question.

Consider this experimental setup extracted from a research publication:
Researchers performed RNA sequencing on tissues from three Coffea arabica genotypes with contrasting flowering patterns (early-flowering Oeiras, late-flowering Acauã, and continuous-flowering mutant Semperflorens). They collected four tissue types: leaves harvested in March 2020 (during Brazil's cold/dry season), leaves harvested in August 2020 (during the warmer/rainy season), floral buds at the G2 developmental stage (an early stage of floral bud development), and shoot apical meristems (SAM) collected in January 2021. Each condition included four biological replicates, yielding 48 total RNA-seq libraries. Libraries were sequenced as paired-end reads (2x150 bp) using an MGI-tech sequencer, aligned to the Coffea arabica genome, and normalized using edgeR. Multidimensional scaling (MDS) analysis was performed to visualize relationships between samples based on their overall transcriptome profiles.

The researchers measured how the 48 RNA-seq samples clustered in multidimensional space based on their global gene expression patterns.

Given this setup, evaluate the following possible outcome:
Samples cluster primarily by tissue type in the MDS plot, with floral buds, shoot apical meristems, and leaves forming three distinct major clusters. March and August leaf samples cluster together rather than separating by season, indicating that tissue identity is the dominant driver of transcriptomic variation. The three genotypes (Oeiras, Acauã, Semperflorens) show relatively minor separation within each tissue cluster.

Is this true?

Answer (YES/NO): NO